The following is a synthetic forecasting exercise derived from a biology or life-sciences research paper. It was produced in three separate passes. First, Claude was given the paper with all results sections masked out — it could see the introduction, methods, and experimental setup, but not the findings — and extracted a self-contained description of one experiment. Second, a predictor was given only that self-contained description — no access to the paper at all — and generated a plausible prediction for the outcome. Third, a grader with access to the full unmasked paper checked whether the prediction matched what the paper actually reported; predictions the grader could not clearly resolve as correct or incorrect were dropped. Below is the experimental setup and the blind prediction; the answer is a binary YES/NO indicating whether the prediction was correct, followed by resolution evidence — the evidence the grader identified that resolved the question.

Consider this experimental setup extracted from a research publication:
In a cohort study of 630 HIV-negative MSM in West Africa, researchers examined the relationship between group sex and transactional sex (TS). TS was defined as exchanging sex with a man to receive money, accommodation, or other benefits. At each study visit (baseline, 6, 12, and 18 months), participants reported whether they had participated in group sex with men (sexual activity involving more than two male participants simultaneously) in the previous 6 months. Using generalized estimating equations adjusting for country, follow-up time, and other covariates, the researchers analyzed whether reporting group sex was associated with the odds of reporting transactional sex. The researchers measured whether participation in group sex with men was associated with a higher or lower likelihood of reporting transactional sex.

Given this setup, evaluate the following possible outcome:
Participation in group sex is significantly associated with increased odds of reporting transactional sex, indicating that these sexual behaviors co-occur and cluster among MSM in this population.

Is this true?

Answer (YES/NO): YES